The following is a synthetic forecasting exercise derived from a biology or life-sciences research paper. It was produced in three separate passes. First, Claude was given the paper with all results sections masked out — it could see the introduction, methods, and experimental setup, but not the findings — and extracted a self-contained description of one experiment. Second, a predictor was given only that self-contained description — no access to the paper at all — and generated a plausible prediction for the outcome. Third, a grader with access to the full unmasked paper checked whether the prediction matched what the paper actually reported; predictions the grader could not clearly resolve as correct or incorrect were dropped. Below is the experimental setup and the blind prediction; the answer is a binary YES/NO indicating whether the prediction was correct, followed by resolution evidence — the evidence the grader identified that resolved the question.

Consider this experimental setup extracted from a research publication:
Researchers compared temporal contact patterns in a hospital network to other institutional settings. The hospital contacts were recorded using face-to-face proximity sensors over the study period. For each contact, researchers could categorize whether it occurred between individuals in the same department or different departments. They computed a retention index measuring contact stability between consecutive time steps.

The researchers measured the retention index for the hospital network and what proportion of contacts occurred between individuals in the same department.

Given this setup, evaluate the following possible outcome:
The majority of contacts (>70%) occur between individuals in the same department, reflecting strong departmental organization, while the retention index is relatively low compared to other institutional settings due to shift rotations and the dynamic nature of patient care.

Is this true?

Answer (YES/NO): NO